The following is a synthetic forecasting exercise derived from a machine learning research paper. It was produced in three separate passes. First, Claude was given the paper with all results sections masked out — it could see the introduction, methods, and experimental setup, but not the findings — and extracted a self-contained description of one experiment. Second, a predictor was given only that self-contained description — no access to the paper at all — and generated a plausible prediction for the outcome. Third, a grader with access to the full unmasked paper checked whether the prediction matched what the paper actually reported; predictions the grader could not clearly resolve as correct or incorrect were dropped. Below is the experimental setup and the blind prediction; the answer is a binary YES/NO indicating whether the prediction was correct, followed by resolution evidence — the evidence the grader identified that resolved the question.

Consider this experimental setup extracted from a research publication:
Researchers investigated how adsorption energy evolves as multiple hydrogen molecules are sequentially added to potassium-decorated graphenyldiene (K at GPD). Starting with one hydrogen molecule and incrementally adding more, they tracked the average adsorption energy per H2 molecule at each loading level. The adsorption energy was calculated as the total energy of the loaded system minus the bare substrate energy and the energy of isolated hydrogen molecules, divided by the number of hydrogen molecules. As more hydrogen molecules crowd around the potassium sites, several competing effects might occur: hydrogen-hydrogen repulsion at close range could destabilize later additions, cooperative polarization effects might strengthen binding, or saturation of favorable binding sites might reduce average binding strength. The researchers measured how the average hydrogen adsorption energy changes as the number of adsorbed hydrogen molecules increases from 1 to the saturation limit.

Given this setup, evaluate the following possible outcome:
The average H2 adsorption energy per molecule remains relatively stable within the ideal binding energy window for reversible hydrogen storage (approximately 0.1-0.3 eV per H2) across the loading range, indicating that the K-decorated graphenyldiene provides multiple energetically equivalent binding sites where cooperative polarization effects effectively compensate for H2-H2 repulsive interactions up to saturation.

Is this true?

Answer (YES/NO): NO